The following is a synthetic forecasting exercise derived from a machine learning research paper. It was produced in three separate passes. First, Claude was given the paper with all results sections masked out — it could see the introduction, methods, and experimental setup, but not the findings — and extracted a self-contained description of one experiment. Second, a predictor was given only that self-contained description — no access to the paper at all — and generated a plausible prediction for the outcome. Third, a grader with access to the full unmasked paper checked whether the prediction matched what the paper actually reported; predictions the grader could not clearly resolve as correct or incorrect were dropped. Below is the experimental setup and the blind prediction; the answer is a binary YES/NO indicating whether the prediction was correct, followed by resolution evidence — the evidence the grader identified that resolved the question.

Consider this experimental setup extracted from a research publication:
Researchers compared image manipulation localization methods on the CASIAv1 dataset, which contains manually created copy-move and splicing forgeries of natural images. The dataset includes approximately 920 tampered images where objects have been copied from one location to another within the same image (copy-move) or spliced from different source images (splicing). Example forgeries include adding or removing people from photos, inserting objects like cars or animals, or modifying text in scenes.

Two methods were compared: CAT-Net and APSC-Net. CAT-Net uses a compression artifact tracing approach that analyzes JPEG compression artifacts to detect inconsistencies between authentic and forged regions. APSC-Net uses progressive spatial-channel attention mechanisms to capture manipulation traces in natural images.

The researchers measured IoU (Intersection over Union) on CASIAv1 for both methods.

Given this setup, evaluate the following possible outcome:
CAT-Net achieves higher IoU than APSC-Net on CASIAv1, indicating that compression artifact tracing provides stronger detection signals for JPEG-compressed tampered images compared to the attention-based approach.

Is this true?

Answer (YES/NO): NO